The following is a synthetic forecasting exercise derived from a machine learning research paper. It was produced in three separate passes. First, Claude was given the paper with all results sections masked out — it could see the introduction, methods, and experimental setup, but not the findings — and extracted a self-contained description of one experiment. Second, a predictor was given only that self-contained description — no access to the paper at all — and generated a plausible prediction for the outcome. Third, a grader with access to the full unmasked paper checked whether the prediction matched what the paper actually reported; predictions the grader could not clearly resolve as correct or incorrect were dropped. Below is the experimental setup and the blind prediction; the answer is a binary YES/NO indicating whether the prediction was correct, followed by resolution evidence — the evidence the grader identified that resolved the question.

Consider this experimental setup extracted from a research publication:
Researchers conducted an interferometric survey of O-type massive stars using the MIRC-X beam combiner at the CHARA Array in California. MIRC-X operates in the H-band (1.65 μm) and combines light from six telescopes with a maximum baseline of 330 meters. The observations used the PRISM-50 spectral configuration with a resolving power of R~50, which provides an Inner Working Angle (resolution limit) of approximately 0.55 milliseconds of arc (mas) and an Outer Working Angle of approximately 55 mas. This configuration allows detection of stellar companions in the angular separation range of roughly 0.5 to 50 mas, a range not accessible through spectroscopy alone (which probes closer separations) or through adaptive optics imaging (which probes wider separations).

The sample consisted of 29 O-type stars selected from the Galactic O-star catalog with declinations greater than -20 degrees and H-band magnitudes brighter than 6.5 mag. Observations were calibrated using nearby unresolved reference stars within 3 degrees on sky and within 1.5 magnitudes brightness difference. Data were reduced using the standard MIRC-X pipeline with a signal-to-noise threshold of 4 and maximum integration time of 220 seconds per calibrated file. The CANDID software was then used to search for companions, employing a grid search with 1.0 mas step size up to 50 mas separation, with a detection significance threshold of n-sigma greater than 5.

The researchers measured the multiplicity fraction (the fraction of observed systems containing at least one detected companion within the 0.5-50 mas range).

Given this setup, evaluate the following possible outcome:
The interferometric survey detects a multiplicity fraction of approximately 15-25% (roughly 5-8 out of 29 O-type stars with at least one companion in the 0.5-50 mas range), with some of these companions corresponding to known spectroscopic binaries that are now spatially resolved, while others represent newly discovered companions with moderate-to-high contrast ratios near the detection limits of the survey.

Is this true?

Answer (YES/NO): NO